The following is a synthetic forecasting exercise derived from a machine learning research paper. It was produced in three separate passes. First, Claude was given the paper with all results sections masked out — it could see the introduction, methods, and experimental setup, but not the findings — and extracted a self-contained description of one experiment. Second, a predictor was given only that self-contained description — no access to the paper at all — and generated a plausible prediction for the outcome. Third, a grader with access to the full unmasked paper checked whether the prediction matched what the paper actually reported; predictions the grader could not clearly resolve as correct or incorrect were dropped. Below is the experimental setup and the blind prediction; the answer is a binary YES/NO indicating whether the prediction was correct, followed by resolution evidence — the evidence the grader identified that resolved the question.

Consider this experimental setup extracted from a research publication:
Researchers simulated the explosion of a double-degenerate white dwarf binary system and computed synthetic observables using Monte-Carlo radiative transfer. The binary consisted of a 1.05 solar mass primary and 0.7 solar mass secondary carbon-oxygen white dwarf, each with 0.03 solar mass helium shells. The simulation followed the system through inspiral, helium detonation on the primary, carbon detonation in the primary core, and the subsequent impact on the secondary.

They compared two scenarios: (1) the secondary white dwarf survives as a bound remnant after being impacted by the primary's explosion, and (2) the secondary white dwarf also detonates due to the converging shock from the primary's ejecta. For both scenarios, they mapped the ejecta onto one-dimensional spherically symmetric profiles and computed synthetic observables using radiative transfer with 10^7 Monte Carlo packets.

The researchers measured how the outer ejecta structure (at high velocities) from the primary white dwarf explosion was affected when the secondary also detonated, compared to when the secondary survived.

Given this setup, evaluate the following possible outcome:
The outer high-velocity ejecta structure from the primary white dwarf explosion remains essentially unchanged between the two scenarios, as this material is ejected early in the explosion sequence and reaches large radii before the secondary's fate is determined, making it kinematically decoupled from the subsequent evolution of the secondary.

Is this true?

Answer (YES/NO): YES